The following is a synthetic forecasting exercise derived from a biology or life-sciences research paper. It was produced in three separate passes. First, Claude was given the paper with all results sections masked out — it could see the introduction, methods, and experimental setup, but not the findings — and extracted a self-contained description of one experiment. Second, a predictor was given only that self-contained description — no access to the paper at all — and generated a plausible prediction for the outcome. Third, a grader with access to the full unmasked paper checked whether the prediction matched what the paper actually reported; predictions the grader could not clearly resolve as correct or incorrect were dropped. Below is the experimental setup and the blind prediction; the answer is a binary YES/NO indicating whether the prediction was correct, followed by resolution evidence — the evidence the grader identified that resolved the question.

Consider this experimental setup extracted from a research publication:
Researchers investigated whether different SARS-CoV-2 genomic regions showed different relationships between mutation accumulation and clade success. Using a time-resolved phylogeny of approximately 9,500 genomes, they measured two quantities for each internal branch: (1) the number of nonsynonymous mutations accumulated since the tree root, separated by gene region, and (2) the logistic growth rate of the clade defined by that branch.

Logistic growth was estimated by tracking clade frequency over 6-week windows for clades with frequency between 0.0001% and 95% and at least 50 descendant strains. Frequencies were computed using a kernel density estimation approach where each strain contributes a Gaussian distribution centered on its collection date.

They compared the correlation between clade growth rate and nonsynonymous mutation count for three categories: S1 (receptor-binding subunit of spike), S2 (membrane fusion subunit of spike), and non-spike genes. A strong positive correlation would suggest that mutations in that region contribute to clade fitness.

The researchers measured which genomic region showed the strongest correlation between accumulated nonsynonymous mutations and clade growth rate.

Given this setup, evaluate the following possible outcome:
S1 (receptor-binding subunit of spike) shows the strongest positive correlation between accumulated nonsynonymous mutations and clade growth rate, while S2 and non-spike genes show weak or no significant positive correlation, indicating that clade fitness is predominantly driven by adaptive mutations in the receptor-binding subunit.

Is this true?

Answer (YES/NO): NO